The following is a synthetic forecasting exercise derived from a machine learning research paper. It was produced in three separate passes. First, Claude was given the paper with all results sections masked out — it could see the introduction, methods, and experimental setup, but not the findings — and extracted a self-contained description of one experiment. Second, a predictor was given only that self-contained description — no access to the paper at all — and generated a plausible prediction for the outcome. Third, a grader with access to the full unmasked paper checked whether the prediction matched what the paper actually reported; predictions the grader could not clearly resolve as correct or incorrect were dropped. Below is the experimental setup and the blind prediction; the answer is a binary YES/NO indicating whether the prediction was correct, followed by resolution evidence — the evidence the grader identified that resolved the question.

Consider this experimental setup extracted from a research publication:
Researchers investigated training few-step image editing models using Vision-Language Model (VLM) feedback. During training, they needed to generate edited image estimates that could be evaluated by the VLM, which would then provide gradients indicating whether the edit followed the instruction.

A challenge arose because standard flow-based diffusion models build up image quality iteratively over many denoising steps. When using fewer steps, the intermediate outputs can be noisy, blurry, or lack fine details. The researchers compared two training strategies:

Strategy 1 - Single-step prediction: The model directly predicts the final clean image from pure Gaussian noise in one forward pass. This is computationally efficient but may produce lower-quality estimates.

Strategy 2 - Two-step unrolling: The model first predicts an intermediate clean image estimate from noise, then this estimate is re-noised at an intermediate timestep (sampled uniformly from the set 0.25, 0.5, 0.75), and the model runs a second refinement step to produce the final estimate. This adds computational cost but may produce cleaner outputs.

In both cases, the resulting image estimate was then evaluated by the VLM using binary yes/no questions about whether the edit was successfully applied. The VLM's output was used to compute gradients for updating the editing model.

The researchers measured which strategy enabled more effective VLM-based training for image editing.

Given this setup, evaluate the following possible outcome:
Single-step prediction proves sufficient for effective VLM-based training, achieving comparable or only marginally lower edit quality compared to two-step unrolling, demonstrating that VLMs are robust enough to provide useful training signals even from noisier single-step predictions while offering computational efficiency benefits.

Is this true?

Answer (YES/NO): NO